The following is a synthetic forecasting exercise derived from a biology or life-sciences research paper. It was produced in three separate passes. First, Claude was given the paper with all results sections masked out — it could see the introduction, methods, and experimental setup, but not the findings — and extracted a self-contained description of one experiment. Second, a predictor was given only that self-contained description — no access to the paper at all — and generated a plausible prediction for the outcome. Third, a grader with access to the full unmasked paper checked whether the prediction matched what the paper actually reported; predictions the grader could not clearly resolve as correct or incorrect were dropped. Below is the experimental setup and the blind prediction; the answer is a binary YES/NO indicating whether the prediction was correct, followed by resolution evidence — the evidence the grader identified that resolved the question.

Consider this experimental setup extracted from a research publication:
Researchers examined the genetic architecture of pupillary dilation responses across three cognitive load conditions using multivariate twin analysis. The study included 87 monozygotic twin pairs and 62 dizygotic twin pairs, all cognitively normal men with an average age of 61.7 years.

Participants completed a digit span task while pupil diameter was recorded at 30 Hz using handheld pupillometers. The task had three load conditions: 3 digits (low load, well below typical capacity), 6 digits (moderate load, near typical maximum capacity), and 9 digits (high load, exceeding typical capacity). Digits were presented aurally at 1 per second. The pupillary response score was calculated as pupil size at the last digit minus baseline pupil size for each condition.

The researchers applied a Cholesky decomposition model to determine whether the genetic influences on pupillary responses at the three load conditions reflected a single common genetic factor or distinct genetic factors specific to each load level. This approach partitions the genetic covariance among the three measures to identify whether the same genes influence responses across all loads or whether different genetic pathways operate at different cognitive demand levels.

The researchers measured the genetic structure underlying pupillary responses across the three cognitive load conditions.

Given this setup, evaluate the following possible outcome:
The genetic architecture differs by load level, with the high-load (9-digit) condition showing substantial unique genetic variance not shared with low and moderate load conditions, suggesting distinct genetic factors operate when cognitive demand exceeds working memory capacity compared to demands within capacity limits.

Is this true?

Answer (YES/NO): NO